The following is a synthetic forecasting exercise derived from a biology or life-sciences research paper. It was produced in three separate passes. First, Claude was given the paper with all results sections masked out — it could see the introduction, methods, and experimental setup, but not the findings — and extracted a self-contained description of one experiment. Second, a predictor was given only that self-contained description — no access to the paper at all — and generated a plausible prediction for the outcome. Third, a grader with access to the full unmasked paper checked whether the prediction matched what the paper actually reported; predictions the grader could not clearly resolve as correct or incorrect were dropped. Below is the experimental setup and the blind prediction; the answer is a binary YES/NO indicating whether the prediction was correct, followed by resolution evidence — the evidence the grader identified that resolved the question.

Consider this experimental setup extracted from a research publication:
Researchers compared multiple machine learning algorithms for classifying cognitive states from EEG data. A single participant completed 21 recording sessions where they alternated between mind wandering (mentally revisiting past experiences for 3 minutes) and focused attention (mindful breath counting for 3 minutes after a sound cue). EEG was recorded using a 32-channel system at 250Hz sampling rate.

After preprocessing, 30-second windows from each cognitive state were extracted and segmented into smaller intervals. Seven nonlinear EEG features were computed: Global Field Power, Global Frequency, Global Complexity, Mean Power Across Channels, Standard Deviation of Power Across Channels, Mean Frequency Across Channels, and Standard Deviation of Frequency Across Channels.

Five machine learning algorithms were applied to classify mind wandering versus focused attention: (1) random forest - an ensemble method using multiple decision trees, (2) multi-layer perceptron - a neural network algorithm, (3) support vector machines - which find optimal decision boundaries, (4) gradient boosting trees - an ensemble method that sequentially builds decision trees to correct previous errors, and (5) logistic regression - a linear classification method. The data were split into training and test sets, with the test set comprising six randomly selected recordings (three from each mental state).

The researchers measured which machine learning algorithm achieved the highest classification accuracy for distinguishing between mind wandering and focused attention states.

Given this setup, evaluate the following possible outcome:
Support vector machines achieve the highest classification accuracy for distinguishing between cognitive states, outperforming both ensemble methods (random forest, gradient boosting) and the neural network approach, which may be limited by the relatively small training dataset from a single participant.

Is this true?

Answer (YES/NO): NO